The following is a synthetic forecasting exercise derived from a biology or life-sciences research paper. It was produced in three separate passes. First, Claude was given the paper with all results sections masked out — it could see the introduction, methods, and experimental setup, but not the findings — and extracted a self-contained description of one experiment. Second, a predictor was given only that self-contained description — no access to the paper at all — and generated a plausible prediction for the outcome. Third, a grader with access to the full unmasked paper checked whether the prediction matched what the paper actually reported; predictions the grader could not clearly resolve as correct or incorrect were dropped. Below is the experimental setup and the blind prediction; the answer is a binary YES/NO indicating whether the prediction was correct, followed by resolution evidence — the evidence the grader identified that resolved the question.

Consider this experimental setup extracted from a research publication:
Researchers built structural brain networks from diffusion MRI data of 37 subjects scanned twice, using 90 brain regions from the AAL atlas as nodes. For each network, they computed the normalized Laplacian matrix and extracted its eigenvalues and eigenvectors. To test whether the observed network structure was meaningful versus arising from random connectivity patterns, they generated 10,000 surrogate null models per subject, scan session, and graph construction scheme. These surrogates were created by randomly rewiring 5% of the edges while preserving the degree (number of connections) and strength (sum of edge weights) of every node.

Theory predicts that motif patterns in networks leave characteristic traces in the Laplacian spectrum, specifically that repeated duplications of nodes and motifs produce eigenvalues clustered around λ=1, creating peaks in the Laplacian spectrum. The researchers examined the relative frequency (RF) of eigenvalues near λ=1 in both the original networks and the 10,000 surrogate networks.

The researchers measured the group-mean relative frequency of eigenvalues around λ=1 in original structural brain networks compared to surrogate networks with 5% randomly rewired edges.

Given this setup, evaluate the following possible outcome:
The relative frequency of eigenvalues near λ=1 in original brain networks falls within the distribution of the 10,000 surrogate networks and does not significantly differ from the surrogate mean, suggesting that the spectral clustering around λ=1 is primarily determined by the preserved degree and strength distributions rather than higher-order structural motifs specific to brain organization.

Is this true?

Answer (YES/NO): NO